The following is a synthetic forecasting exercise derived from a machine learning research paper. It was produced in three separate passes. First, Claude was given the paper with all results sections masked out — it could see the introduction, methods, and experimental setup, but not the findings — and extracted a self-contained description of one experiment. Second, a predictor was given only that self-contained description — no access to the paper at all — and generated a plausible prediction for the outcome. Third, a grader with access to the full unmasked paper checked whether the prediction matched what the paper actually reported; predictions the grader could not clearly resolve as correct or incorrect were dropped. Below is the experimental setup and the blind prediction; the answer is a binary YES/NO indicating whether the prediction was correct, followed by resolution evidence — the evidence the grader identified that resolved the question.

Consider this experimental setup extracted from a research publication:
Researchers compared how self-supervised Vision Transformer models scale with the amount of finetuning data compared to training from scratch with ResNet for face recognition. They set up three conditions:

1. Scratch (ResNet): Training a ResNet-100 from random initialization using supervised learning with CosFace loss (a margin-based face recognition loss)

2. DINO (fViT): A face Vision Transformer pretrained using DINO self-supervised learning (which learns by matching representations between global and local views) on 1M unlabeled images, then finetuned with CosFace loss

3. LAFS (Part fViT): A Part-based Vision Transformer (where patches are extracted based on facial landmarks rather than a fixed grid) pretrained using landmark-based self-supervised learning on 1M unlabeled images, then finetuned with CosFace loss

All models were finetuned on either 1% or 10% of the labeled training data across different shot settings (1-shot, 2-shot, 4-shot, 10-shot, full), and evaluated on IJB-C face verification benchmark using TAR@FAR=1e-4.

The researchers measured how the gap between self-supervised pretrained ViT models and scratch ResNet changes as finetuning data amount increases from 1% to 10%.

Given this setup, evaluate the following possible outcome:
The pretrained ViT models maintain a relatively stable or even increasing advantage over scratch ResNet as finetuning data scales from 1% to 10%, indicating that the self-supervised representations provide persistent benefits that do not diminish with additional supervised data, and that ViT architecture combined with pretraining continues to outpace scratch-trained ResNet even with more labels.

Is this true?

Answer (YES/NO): NO